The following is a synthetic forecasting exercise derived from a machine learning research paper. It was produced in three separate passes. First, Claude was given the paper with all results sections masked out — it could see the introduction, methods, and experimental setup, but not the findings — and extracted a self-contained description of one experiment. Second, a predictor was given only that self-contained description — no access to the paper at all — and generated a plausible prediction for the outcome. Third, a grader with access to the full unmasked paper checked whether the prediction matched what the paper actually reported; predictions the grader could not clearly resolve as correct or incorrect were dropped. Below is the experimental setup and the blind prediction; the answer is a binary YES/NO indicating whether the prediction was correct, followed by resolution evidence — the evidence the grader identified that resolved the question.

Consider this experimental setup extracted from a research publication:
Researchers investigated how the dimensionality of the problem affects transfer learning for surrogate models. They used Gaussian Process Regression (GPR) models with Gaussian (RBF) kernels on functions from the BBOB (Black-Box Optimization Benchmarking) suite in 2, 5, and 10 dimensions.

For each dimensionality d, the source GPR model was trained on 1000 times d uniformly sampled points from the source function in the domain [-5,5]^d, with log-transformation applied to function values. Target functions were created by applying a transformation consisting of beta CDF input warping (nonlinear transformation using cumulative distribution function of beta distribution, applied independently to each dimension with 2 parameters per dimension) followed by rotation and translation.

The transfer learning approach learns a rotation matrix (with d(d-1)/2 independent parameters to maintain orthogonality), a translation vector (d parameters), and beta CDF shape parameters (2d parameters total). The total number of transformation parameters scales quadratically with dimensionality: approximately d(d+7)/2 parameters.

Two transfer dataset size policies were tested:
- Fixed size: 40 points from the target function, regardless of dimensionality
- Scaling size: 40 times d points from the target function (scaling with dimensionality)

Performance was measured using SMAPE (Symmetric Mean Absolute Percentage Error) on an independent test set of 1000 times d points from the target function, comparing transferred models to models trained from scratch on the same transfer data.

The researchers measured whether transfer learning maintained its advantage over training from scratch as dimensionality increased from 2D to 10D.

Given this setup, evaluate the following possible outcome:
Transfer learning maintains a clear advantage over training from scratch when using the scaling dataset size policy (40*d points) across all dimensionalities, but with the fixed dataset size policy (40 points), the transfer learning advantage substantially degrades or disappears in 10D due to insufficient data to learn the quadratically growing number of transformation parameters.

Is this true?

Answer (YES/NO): NO